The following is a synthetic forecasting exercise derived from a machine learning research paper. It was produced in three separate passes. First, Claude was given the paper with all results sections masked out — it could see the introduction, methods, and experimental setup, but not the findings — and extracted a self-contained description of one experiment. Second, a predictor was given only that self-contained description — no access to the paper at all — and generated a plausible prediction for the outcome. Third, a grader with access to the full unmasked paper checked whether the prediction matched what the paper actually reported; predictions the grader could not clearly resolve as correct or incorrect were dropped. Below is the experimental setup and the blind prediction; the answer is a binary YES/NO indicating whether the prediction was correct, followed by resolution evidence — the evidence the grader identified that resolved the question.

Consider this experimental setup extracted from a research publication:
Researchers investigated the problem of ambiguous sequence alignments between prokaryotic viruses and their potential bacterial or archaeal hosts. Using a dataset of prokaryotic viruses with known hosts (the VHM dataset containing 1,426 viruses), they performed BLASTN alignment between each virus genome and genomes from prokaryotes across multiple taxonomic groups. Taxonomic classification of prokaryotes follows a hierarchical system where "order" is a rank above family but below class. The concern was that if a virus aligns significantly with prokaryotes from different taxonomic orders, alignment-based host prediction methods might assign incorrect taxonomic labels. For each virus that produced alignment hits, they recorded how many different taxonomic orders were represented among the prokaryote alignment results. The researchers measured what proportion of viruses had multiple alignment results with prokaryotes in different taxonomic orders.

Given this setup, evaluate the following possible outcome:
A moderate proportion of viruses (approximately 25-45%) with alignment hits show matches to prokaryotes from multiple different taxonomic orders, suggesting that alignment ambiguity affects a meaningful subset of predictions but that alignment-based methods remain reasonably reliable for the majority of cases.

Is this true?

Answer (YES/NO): YES